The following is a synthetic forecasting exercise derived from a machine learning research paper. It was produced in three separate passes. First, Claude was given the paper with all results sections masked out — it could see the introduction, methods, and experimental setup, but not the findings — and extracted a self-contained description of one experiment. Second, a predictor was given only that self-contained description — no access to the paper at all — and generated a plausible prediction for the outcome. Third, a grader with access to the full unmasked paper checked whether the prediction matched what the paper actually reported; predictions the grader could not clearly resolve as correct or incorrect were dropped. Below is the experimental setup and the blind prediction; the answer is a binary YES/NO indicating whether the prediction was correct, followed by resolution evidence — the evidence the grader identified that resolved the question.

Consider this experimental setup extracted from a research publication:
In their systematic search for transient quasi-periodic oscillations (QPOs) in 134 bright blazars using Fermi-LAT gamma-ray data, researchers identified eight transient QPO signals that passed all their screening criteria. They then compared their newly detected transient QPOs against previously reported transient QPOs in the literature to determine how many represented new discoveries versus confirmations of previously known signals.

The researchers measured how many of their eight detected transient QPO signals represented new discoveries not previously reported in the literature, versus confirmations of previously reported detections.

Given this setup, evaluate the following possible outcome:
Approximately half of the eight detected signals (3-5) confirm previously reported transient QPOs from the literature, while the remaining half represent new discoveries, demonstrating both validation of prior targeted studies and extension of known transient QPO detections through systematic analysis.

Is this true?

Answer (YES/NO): YES